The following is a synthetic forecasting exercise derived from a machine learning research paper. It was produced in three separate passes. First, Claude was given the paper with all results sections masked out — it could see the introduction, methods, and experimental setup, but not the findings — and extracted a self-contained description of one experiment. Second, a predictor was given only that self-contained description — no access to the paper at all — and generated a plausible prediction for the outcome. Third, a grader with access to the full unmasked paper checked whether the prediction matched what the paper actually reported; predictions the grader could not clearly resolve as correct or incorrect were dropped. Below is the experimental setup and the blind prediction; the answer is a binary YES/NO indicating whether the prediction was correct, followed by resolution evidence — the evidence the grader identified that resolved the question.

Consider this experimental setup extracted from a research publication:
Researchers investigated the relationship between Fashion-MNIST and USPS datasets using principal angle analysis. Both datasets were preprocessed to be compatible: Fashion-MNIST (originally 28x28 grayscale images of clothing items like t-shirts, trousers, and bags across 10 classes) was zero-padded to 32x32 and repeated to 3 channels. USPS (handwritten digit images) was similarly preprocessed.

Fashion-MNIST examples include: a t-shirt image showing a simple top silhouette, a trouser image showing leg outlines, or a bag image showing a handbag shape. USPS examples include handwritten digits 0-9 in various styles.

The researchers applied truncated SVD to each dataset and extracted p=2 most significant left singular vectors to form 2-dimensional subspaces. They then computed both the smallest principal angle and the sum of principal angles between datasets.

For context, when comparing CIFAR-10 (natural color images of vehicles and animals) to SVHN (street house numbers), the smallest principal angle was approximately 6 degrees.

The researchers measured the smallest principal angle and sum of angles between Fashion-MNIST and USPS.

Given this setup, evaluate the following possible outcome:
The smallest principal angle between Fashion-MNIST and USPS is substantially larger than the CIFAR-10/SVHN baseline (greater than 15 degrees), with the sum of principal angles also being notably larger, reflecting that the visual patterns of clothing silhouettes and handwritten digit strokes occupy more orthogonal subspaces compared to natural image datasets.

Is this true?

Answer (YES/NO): YES